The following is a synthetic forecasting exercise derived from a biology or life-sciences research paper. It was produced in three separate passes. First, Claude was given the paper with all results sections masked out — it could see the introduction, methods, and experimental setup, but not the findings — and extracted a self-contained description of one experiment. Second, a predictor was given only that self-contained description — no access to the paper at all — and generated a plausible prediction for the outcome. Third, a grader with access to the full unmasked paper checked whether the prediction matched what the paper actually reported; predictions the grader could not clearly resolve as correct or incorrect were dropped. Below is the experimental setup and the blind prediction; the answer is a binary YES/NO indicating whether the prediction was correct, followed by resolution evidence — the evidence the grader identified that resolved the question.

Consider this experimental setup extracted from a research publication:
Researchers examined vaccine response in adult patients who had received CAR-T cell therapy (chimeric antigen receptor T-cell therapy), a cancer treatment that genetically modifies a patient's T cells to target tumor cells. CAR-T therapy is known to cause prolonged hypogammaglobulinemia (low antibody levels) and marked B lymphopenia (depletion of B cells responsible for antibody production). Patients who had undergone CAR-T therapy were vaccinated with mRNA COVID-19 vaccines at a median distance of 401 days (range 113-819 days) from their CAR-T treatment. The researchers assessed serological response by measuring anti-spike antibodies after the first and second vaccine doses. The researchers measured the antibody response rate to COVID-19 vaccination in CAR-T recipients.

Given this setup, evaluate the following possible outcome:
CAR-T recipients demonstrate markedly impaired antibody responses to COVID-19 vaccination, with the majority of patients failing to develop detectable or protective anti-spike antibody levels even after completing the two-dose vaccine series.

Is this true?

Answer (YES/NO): YES